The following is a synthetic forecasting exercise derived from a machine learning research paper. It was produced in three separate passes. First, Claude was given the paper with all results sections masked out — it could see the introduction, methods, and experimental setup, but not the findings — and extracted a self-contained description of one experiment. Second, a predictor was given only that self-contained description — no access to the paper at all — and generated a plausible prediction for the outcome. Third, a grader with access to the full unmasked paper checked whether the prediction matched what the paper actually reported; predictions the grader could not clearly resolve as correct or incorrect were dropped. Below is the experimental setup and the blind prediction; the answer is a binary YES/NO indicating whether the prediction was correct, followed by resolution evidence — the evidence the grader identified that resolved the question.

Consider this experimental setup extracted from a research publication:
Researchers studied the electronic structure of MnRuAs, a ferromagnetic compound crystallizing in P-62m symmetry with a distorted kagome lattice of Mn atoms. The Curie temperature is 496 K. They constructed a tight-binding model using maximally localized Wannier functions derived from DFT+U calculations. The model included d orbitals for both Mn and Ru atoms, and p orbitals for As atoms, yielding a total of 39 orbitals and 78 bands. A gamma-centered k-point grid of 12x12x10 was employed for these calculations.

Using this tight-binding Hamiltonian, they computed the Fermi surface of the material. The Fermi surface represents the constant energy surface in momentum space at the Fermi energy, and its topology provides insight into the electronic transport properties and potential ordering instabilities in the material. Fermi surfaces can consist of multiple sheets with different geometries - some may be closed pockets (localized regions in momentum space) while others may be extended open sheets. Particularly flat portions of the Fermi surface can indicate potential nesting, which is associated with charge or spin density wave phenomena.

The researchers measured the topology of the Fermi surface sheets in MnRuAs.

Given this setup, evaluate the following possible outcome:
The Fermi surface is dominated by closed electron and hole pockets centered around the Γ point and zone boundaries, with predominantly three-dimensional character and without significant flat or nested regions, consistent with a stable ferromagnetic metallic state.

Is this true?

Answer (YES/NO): NO